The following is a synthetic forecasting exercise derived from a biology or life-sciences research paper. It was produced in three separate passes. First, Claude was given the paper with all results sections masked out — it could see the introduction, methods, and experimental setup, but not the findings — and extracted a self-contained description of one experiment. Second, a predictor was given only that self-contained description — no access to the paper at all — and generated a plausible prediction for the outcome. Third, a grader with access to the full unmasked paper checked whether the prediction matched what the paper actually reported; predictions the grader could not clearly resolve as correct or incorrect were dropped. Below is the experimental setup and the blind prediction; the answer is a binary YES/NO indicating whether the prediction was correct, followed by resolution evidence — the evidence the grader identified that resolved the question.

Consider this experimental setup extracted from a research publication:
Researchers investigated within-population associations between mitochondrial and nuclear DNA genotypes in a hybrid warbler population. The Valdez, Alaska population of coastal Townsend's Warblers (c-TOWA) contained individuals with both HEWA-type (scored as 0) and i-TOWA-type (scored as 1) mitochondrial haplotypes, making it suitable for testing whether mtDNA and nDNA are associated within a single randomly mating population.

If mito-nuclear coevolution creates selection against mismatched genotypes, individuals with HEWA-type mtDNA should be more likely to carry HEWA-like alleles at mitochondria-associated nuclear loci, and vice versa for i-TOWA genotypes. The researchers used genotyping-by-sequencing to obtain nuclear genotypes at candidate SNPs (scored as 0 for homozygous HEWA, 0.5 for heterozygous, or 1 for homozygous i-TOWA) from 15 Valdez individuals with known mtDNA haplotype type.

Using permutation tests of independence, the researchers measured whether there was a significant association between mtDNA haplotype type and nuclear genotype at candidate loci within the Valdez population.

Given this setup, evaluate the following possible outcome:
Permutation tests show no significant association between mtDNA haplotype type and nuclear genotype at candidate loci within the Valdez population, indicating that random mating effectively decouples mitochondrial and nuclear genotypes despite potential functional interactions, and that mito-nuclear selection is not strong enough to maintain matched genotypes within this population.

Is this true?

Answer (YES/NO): NO